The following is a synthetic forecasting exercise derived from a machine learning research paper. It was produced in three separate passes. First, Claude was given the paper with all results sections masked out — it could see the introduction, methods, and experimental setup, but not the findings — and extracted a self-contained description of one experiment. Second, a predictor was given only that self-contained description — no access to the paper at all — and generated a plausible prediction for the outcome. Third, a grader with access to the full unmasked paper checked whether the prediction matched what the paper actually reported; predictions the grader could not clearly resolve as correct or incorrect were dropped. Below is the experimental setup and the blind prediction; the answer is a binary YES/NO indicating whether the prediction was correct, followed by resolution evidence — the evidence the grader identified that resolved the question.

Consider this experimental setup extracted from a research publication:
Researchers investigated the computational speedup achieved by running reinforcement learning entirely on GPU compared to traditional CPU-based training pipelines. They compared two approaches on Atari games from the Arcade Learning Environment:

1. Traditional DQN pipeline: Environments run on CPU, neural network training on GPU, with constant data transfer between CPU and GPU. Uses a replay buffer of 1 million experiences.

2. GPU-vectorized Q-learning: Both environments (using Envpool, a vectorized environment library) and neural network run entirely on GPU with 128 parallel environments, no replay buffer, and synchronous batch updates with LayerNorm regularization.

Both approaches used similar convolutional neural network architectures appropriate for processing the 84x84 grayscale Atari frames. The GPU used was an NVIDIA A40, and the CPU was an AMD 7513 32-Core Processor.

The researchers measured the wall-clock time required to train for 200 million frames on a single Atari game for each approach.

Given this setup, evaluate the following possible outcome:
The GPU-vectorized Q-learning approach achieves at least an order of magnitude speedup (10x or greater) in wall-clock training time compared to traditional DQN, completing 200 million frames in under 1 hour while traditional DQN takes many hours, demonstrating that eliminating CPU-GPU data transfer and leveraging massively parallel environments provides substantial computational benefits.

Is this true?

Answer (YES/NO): NO